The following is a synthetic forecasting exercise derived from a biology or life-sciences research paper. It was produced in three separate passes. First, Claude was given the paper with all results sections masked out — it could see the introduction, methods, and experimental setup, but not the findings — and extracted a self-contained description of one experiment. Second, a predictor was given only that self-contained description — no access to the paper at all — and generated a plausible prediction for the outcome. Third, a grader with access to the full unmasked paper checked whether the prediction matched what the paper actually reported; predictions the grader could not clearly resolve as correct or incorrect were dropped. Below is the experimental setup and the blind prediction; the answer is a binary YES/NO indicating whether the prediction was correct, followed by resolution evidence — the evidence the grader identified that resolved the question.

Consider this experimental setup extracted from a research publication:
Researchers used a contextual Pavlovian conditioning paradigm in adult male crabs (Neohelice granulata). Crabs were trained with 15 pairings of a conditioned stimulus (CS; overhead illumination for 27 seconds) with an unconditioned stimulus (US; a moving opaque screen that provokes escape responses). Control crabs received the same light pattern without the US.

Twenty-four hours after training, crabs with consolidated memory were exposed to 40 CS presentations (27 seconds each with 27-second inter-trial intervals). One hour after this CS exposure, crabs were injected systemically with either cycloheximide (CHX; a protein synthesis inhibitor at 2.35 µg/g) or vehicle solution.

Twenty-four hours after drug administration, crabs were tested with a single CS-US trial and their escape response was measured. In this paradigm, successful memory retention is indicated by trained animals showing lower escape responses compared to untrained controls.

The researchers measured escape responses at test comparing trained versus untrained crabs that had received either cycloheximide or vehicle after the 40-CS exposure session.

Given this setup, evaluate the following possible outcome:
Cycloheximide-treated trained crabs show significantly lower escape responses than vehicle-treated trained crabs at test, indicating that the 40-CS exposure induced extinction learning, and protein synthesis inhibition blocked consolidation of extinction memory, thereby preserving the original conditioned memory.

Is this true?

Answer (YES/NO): NO